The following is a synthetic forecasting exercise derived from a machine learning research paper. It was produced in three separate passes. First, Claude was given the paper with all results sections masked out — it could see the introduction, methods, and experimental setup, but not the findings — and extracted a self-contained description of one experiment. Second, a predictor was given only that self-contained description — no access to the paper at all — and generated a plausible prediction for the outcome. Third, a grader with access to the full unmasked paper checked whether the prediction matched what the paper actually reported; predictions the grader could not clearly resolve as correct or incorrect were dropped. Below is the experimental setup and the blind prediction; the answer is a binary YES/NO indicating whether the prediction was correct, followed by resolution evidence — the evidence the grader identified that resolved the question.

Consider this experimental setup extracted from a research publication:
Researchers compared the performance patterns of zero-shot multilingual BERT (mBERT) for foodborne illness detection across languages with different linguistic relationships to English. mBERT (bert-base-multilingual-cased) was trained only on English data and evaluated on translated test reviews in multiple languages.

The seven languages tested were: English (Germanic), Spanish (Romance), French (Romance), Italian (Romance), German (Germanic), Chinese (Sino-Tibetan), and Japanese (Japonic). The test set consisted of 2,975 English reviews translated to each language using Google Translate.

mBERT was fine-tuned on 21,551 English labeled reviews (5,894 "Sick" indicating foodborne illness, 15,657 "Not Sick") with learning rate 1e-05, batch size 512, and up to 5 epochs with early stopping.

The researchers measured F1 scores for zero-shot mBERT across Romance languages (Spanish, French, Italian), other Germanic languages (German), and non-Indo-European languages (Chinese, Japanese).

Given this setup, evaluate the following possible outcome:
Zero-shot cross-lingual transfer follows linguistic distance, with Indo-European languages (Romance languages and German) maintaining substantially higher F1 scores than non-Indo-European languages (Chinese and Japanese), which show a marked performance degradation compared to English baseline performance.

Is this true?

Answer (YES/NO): NO